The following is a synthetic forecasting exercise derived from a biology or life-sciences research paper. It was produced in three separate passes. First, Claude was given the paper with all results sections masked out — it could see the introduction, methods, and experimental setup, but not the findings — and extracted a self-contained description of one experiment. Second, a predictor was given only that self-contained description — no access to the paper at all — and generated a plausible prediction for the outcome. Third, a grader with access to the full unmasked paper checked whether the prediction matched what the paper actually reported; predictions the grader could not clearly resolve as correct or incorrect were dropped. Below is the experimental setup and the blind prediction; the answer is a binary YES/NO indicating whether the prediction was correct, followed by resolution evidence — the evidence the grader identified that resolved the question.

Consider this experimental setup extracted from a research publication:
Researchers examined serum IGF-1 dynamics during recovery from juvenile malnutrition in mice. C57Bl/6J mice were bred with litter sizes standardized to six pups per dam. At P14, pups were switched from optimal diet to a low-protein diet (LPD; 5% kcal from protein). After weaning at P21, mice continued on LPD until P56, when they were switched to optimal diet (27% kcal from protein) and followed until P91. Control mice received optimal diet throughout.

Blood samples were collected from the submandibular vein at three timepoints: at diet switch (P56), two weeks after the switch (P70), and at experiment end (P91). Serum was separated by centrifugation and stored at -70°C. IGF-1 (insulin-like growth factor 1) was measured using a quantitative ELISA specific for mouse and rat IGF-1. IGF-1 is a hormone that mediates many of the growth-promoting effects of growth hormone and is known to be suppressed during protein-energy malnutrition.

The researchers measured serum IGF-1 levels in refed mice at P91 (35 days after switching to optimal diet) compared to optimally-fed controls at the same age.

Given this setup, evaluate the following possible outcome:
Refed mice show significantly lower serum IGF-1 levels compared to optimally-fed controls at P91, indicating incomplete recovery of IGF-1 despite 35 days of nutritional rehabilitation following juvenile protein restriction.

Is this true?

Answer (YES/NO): NO